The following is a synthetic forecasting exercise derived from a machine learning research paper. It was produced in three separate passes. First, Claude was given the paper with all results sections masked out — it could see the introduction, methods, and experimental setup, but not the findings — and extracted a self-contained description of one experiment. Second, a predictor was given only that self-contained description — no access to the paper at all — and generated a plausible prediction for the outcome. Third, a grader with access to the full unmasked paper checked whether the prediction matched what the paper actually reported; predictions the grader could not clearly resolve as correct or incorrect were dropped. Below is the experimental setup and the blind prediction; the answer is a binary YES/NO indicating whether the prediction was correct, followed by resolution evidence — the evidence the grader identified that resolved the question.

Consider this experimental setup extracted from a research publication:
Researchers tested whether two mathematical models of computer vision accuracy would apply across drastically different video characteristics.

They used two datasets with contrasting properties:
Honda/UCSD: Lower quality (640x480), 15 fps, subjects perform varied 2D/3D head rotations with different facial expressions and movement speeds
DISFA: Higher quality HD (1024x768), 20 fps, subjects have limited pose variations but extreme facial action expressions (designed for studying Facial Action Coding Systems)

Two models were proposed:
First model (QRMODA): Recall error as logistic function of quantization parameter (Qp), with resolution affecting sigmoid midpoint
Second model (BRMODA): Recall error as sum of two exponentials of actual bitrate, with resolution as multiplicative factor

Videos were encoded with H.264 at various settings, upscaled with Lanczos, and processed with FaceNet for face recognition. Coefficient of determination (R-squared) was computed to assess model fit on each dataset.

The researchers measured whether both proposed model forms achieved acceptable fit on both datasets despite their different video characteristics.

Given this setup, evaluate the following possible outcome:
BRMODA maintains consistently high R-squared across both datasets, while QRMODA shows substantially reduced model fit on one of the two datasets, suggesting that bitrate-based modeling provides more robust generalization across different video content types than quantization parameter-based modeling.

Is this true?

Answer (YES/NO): NO